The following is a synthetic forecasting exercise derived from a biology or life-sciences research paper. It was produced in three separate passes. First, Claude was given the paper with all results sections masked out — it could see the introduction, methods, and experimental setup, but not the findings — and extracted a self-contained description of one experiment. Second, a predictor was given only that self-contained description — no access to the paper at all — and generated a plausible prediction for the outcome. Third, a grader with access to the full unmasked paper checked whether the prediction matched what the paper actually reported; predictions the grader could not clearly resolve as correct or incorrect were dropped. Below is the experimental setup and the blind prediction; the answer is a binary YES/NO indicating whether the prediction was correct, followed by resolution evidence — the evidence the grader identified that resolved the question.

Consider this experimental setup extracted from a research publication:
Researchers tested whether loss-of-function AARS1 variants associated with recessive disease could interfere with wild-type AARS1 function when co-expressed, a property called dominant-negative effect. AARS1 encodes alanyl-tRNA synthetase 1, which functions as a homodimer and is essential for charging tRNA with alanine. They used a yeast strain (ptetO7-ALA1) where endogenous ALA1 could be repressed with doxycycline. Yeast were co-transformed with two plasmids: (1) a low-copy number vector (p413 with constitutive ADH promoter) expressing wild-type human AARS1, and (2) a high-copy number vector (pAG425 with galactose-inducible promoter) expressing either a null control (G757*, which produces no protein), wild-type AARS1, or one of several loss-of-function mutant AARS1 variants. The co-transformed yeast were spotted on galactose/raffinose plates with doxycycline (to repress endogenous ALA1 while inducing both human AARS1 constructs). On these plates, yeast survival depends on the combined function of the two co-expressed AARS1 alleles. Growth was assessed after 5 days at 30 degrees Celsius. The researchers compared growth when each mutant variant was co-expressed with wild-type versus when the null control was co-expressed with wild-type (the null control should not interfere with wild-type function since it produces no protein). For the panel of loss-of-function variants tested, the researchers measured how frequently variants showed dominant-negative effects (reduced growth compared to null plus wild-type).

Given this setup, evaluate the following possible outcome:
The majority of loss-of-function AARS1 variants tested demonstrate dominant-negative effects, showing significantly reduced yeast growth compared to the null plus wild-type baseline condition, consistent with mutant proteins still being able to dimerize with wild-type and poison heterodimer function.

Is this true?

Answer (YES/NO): NO